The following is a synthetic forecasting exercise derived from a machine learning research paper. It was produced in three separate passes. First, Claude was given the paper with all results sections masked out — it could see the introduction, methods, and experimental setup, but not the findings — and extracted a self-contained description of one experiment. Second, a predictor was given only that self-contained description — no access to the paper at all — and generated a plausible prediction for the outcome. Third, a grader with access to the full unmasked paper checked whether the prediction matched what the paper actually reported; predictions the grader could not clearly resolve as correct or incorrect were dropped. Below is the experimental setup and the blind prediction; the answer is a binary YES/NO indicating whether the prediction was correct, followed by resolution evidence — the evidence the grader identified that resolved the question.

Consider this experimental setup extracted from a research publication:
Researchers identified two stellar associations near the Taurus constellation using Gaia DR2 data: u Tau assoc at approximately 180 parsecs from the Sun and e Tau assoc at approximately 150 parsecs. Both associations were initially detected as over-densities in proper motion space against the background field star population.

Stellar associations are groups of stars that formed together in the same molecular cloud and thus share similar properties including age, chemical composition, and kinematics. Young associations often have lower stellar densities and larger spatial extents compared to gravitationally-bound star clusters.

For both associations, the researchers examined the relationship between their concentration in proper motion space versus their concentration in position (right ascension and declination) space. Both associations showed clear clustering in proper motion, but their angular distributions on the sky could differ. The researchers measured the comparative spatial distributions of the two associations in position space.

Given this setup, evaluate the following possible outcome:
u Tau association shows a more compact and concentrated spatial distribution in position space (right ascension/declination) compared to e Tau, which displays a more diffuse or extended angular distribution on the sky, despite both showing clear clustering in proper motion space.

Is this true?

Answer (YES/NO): YES